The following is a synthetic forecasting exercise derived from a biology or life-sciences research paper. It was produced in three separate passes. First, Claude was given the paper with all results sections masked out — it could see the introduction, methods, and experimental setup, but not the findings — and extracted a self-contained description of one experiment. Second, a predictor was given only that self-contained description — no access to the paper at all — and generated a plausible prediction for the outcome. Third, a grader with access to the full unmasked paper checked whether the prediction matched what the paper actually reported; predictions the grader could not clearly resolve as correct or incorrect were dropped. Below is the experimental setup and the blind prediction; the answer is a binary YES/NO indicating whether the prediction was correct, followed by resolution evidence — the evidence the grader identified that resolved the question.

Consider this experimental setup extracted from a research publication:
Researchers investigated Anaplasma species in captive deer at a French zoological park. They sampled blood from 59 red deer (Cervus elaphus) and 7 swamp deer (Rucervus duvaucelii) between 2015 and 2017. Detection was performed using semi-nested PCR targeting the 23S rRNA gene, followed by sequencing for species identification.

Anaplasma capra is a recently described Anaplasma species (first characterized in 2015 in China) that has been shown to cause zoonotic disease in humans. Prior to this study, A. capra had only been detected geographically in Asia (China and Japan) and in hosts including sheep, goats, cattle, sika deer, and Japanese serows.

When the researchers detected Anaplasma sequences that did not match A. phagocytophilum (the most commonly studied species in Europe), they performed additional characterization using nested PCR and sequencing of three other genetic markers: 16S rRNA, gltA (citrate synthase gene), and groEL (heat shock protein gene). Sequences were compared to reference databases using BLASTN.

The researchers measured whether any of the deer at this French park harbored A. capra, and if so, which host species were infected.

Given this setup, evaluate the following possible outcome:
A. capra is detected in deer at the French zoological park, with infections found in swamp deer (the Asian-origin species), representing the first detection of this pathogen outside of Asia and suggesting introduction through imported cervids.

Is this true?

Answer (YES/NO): NO